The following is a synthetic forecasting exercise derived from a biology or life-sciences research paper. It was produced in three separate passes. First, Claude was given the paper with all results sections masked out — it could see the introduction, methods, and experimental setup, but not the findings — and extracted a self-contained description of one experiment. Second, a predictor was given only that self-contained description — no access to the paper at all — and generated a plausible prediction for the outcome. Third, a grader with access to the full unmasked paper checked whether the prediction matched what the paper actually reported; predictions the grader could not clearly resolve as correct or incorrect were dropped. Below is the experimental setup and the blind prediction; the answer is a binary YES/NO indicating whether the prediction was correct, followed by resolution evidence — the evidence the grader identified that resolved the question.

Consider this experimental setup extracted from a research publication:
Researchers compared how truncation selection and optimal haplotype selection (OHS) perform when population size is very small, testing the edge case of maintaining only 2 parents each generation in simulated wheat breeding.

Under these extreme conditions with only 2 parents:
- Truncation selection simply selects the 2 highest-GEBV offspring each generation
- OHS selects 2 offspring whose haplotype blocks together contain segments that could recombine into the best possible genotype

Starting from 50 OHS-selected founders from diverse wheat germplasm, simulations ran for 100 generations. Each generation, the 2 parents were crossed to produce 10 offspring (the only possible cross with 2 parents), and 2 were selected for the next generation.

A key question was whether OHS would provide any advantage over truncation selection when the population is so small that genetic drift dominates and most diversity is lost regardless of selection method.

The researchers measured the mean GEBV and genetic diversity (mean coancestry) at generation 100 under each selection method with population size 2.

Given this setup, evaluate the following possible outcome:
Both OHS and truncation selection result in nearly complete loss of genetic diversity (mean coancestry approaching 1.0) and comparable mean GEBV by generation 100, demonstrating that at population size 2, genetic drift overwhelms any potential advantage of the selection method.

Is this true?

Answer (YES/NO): YES